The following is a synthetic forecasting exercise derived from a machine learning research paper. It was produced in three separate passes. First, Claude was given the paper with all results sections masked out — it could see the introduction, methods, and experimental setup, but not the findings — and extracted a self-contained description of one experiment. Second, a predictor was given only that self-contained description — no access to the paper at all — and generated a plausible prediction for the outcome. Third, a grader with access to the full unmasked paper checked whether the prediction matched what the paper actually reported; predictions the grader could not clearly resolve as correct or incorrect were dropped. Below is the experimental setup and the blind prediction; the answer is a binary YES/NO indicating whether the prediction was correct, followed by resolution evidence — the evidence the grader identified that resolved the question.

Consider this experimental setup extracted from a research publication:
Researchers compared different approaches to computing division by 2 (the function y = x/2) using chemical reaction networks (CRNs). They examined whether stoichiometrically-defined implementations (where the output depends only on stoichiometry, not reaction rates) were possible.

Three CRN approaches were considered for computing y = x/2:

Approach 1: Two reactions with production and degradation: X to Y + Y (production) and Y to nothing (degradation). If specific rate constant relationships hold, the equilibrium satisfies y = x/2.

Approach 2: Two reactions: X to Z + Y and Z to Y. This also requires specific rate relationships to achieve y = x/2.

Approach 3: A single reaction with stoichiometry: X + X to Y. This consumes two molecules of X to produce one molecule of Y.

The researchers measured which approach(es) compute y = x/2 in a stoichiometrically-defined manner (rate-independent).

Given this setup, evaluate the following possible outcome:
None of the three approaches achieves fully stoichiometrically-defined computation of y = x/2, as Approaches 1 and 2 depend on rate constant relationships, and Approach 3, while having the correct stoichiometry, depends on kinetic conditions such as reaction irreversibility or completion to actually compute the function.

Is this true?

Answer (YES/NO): NO